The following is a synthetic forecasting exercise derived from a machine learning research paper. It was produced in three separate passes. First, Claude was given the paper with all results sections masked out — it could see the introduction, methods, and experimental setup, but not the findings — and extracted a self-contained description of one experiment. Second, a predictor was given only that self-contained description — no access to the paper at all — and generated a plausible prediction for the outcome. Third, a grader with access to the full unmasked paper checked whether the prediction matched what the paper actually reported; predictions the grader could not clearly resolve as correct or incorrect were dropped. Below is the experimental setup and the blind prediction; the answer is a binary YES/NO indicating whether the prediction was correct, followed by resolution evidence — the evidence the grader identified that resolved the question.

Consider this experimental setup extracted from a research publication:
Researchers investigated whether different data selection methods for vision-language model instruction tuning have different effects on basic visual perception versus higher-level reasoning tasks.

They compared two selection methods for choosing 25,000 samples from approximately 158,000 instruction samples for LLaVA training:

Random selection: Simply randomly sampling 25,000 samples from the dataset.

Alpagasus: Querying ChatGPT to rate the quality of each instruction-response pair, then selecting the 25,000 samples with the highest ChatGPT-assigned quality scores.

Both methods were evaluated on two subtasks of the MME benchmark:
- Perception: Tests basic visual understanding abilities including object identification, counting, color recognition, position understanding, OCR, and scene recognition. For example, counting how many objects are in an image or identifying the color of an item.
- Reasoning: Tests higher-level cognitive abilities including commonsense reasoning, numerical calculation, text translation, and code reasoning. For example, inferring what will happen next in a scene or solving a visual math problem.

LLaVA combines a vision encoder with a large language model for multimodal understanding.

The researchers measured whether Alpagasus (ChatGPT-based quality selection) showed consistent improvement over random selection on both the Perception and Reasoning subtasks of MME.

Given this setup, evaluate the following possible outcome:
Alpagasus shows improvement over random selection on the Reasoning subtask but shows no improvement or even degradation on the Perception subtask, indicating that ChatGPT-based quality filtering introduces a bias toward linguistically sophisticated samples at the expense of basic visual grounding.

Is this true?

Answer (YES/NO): YES